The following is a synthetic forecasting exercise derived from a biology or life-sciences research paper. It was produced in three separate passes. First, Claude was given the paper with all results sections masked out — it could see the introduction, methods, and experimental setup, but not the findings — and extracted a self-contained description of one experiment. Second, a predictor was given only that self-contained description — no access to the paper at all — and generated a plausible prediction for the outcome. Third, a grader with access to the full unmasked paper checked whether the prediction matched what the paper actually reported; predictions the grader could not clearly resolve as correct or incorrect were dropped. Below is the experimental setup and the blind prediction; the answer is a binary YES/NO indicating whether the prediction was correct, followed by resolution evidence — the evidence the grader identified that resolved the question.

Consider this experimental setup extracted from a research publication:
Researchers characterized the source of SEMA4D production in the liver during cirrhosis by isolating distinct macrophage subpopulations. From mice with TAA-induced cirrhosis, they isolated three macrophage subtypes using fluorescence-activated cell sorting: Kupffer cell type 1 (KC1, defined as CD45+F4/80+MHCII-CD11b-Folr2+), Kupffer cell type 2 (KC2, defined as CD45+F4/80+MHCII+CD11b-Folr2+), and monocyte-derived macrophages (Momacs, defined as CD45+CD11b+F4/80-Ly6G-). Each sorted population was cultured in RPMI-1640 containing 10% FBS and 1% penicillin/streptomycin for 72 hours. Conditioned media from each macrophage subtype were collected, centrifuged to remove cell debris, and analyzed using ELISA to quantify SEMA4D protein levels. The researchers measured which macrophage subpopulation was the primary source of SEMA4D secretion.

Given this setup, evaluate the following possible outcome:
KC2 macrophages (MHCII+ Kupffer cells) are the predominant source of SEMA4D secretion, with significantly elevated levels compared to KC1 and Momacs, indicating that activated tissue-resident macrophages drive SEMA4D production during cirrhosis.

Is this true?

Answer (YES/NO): NO